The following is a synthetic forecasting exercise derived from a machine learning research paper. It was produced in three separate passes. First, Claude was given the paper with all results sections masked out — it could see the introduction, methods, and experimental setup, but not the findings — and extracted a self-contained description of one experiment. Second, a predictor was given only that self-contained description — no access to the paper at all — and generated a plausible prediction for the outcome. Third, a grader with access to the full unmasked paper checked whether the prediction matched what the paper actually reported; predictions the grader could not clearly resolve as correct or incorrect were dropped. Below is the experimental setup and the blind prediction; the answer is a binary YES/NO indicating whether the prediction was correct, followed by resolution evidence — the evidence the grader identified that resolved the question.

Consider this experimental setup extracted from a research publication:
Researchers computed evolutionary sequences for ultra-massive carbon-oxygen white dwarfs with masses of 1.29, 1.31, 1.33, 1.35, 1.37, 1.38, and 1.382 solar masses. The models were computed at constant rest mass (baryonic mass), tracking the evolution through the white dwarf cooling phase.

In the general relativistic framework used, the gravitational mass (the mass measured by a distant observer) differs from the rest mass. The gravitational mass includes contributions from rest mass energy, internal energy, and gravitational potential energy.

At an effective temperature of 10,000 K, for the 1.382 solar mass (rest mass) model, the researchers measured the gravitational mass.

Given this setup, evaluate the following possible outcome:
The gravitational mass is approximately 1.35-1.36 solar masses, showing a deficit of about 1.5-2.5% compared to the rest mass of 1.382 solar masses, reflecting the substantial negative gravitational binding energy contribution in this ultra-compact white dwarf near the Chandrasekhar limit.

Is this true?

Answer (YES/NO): NO